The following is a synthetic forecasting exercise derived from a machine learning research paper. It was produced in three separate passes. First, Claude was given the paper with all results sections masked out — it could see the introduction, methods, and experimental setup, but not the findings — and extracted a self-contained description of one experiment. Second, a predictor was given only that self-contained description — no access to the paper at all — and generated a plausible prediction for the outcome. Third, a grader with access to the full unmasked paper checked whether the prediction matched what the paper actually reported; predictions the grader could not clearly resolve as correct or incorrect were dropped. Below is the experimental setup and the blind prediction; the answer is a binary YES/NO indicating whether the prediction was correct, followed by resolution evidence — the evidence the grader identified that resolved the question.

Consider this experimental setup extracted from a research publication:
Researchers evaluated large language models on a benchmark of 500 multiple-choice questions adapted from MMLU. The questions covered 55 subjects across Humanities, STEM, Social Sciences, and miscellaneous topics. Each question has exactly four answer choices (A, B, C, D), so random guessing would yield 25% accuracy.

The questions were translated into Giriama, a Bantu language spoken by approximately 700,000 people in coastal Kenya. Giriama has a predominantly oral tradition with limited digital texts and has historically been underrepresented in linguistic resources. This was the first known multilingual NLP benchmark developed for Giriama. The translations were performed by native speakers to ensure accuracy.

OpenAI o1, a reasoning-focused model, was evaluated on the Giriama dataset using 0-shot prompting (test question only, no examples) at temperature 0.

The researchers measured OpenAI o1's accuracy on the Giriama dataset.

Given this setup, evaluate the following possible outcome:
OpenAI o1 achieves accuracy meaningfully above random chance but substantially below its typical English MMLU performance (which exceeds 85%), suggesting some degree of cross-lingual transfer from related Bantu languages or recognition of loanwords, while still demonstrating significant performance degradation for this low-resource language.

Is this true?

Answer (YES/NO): YES